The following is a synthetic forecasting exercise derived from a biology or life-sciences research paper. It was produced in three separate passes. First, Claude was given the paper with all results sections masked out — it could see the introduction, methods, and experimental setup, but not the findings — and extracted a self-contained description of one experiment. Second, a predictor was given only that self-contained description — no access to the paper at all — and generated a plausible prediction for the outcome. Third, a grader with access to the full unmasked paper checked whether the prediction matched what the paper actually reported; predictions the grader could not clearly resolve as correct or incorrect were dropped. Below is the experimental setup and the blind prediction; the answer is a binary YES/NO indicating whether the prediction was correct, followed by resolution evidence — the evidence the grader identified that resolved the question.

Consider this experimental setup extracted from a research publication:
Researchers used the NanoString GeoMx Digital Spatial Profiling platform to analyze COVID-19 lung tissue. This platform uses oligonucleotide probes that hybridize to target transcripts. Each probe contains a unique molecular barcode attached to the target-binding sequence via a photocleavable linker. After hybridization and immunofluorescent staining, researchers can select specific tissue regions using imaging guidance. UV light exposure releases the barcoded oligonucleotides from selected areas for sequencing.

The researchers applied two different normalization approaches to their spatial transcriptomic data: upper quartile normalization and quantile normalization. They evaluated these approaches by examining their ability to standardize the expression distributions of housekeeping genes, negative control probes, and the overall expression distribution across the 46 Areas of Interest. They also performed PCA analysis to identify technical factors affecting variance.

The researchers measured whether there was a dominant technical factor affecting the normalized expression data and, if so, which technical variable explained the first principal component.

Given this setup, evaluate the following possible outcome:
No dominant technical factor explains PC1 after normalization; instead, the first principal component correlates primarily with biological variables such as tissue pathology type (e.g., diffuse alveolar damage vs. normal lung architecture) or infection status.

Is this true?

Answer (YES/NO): NO